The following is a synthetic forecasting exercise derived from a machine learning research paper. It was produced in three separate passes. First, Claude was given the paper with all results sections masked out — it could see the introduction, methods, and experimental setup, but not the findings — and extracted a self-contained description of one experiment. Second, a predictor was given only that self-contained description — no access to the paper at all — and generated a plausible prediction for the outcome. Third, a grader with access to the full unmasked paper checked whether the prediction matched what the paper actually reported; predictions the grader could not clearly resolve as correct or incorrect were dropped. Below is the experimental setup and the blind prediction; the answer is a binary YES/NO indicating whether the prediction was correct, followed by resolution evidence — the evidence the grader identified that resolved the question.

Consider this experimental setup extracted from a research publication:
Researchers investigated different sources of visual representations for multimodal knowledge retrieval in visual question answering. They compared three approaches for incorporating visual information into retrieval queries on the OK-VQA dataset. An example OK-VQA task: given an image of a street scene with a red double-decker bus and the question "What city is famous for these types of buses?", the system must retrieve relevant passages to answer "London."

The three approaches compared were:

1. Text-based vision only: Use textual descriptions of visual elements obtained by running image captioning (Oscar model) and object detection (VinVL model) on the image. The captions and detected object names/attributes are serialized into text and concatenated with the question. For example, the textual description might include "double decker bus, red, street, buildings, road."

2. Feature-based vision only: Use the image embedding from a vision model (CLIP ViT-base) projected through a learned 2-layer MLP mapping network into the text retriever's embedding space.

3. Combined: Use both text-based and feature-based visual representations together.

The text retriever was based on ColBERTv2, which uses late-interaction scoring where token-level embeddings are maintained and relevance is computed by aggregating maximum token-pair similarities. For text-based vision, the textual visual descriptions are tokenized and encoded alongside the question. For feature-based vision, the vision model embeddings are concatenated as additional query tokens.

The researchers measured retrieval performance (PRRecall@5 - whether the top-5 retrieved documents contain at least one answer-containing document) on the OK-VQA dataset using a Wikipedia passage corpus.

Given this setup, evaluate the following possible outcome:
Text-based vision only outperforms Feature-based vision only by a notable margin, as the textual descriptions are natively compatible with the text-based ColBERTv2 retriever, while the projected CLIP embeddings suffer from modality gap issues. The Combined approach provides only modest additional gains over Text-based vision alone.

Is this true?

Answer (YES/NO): NO